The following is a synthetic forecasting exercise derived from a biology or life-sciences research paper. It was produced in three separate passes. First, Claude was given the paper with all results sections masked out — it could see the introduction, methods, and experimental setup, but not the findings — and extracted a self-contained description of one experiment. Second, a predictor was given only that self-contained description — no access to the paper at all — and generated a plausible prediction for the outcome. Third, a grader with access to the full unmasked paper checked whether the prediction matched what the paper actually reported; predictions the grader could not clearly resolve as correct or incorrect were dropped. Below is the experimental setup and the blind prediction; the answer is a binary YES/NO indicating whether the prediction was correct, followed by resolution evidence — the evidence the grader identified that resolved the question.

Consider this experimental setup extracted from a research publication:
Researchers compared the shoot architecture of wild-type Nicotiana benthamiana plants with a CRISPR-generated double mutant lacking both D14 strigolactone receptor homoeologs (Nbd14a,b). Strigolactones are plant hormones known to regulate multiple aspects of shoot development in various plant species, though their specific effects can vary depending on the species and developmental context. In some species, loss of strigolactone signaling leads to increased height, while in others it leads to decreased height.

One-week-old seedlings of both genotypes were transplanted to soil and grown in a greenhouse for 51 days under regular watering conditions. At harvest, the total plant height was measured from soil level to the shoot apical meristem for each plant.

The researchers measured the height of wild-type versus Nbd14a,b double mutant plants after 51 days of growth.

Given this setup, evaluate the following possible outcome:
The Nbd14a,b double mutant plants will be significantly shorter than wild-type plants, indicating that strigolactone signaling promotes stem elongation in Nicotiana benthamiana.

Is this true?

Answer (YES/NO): YES